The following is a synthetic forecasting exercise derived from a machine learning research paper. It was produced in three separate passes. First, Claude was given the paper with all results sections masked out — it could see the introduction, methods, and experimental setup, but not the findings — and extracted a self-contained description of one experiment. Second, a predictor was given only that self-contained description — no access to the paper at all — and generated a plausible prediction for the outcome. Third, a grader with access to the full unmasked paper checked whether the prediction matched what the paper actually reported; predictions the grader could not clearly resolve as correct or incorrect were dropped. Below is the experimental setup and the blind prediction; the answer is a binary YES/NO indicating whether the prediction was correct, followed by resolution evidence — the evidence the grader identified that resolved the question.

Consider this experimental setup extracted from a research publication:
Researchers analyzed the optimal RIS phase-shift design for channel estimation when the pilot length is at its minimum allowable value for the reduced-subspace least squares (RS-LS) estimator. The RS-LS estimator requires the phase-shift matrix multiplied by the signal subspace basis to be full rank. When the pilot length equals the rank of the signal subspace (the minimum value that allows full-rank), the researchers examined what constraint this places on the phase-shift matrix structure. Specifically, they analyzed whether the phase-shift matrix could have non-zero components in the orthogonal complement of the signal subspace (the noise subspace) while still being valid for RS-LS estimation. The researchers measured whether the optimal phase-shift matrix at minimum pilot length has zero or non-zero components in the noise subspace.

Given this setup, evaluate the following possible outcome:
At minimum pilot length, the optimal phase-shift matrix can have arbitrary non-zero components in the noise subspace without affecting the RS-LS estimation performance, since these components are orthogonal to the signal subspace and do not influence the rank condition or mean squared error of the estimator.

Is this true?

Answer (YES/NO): NO